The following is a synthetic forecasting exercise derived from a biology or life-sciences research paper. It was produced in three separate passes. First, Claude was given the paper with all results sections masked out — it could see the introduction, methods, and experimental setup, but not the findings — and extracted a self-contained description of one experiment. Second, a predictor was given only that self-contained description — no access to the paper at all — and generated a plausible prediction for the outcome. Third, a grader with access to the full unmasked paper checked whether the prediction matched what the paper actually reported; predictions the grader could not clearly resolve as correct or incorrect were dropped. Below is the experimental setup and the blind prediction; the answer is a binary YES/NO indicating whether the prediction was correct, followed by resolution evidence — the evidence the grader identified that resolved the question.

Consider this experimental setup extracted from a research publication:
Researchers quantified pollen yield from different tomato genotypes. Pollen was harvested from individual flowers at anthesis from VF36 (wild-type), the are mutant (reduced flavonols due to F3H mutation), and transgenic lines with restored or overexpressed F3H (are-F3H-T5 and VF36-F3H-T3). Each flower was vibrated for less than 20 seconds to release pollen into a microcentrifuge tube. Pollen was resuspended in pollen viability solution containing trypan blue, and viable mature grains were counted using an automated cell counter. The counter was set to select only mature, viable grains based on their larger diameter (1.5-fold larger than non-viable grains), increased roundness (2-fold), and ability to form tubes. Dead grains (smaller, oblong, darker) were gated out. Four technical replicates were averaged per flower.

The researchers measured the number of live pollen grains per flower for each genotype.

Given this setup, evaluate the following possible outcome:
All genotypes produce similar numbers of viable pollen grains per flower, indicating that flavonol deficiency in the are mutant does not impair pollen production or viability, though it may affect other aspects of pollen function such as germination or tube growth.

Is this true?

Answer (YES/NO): NO